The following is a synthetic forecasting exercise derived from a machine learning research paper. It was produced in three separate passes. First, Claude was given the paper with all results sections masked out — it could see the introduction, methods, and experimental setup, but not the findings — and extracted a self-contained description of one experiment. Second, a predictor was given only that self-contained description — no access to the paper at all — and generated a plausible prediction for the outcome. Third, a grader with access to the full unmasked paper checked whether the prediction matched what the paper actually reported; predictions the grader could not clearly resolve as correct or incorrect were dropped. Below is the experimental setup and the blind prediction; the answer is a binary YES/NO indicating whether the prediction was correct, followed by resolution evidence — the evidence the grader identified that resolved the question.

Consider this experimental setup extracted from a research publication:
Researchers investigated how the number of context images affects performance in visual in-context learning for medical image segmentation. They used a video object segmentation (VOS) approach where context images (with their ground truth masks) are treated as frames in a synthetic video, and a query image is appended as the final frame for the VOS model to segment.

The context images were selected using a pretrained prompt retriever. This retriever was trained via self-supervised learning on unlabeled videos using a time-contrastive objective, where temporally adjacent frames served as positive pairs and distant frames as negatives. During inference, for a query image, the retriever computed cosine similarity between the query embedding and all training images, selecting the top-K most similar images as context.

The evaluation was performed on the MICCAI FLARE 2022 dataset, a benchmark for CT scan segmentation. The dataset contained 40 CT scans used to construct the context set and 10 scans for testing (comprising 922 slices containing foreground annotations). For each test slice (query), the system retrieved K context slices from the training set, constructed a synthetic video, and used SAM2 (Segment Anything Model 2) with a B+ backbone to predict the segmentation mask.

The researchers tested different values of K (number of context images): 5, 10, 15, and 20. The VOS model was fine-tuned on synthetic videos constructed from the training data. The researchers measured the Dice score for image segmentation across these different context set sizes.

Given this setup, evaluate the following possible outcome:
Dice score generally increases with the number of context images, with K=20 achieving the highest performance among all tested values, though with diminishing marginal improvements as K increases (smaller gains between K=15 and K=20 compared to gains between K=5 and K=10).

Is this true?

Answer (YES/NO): NO